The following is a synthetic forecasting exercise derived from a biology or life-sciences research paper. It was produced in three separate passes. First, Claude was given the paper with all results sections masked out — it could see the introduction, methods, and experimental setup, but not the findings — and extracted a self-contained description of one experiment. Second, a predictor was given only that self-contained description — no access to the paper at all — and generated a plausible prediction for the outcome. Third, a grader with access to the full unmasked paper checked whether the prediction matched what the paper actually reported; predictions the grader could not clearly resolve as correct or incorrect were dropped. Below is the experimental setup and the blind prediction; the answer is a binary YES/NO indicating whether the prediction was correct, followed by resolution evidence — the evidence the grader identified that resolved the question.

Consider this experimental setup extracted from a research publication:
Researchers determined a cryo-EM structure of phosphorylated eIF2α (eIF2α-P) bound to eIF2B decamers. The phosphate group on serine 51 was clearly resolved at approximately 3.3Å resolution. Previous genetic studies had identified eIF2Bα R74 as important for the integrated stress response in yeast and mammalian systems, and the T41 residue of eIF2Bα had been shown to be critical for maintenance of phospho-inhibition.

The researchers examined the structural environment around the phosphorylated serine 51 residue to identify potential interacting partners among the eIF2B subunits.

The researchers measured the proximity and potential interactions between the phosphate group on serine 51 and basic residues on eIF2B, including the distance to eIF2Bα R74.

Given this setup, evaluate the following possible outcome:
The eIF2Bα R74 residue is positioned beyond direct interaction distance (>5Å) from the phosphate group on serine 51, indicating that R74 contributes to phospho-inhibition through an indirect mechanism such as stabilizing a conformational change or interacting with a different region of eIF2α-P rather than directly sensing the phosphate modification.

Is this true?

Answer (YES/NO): NO